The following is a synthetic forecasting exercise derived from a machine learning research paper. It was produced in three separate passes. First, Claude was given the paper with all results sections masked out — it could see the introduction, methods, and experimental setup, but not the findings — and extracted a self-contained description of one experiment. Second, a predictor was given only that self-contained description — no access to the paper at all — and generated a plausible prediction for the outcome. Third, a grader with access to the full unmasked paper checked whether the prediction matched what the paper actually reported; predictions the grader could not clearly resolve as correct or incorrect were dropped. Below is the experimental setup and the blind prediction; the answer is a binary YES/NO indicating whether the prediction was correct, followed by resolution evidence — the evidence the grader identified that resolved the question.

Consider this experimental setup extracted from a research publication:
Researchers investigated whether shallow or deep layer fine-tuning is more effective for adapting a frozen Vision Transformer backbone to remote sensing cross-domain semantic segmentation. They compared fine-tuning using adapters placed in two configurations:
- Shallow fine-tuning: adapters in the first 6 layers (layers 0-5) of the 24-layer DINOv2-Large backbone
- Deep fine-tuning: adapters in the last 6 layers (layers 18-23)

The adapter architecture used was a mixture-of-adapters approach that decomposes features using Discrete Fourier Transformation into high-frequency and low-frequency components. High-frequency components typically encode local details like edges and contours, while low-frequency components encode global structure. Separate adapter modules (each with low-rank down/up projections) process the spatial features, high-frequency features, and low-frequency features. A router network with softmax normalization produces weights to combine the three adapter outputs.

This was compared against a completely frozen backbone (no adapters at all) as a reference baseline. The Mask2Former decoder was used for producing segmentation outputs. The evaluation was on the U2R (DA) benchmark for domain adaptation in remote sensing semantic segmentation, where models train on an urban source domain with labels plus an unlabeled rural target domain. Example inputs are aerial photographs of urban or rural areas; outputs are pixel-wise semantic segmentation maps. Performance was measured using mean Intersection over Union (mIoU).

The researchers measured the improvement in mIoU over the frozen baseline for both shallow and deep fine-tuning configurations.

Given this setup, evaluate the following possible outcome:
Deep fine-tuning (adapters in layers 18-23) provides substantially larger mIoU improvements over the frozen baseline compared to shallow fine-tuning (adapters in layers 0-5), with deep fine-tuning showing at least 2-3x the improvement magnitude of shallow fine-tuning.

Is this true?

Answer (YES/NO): NO